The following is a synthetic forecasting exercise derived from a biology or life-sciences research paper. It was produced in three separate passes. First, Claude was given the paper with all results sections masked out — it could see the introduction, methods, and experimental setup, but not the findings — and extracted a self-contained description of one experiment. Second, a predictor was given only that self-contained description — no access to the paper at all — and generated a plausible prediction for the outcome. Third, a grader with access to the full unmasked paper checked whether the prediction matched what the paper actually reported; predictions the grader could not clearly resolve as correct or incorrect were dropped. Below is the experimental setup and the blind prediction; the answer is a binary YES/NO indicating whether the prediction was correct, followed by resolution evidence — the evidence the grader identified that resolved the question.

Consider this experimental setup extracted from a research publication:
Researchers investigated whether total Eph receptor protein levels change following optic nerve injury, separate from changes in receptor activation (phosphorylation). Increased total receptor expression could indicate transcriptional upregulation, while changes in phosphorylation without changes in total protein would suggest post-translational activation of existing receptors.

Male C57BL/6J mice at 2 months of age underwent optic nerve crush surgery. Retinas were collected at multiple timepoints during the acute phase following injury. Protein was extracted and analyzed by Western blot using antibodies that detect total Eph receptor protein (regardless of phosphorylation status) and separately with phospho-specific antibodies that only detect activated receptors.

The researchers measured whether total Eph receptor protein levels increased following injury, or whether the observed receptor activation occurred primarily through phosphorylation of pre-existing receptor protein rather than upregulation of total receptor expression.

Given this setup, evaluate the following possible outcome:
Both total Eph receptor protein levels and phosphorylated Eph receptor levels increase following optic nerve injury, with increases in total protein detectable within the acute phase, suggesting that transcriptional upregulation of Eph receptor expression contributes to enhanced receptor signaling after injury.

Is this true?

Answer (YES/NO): YES